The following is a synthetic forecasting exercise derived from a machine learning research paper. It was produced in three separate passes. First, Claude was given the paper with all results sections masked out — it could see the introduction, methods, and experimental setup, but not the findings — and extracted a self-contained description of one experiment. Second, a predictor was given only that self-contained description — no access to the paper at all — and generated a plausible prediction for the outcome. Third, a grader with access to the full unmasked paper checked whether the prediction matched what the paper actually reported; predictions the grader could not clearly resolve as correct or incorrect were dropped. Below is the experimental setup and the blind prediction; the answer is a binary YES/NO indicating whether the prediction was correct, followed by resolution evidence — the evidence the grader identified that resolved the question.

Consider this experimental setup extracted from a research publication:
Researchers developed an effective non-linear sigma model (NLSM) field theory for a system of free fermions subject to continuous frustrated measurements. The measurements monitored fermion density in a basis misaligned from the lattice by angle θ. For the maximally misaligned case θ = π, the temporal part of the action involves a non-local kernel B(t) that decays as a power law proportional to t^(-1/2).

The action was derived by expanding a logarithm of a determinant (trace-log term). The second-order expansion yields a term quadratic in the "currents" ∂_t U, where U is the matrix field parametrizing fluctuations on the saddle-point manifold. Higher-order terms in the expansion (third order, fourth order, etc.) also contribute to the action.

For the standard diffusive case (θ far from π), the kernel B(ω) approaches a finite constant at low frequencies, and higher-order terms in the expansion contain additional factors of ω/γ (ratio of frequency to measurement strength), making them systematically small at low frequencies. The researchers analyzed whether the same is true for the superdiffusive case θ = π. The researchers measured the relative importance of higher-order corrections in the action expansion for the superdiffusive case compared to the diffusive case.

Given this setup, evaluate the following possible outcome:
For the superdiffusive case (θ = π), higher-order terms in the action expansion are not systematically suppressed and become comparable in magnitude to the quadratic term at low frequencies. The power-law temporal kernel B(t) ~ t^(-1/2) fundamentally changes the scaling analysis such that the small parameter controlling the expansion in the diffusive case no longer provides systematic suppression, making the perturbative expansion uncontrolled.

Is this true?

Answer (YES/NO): YES